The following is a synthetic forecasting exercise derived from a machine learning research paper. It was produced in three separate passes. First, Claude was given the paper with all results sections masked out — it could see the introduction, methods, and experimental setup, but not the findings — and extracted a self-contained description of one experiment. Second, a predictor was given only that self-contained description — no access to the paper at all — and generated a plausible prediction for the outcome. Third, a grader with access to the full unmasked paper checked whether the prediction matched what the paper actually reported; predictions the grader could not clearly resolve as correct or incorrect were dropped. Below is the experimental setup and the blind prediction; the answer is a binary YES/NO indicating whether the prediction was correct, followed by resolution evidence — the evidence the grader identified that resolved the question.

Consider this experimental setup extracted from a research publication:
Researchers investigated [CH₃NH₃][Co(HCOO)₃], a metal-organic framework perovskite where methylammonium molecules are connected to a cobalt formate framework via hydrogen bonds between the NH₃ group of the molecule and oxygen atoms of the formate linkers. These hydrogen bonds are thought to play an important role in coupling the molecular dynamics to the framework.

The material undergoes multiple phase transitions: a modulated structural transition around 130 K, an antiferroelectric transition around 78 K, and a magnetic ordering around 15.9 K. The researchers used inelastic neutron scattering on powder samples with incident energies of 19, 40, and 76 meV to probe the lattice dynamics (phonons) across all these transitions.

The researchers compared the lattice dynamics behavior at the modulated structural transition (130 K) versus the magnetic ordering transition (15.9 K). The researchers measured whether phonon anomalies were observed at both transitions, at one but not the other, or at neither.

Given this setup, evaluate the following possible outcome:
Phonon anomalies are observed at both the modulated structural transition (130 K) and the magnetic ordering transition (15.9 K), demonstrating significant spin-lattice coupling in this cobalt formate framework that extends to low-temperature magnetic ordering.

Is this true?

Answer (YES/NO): NO